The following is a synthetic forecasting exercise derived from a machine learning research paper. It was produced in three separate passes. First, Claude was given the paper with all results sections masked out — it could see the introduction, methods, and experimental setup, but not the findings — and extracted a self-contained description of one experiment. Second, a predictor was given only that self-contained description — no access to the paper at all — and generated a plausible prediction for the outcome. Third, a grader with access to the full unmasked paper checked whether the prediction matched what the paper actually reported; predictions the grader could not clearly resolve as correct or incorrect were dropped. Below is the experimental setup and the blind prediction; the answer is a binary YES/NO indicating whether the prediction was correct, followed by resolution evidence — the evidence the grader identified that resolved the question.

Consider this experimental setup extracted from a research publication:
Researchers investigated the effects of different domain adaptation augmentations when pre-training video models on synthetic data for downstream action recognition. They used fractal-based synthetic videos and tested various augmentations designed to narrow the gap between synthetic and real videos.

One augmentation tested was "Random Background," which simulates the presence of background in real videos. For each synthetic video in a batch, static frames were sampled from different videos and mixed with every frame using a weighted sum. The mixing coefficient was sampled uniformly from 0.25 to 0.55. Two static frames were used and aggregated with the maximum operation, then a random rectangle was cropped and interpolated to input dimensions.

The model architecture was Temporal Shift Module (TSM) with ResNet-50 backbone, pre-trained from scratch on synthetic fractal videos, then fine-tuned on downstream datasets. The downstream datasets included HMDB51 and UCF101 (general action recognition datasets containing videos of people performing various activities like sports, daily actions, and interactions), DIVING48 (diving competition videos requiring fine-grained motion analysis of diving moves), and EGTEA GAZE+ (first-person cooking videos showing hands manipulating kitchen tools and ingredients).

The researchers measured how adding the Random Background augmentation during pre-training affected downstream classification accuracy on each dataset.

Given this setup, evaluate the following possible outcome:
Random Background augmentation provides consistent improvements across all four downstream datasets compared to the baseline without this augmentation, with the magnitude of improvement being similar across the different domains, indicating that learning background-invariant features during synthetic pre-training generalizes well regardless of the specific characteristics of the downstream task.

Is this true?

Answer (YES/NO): NO